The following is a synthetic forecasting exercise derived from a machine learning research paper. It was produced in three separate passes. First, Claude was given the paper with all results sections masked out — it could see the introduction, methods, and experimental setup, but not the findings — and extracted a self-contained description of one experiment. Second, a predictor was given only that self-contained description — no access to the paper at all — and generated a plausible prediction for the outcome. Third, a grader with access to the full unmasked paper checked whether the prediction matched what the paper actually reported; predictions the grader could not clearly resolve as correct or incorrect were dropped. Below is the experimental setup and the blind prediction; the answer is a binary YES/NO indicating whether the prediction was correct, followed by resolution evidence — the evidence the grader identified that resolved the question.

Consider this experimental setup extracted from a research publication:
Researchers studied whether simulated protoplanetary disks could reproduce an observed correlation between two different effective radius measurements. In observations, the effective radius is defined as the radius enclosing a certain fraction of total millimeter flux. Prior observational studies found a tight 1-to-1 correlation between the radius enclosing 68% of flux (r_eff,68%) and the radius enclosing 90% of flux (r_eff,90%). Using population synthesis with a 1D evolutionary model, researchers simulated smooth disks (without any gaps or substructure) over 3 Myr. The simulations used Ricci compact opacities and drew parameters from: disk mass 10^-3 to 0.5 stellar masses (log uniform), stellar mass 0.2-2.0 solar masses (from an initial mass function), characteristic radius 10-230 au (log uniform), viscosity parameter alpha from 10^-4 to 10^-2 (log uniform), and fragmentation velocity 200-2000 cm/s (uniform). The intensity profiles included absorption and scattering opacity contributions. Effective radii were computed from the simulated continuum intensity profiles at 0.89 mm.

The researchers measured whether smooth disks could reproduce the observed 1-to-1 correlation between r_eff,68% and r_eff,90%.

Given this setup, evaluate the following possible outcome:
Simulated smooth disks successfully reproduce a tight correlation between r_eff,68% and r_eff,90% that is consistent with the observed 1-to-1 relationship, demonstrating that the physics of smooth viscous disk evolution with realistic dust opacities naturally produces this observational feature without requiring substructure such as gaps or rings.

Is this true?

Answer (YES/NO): NO